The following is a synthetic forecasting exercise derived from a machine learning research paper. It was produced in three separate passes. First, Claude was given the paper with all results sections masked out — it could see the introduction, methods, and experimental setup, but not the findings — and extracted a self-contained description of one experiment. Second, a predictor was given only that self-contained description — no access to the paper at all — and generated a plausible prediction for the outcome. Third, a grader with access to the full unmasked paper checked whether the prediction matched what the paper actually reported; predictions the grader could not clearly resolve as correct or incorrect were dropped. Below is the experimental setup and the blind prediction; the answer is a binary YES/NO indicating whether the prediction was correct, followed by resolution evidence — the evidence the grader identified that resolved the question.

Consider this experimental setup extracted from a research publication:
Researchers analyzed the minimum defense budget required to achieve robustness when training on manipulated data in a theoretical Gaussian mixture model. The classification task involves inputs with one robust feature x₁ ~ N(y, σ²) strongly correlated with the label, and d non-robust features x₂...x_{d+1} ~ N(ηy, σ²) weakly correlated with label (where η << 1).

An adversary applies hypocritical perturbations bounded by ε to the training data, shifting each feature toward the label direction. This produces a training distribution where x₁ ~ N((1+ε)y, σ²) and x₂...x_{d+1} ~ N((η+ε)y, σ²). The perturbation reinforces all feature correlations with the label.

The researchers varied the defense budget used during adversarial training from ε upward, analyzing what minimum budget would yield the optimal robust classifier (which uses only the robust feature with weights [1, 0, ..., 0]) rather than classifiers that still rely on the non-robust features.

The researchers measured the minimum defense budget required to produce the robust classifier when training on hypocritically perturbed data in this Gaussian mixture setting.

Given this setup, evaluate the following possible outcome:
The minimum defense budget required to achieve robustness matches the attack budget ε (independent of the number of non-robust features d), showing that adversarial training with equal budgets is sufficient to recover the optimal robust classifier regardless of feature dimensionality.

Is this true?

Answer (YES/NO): NO